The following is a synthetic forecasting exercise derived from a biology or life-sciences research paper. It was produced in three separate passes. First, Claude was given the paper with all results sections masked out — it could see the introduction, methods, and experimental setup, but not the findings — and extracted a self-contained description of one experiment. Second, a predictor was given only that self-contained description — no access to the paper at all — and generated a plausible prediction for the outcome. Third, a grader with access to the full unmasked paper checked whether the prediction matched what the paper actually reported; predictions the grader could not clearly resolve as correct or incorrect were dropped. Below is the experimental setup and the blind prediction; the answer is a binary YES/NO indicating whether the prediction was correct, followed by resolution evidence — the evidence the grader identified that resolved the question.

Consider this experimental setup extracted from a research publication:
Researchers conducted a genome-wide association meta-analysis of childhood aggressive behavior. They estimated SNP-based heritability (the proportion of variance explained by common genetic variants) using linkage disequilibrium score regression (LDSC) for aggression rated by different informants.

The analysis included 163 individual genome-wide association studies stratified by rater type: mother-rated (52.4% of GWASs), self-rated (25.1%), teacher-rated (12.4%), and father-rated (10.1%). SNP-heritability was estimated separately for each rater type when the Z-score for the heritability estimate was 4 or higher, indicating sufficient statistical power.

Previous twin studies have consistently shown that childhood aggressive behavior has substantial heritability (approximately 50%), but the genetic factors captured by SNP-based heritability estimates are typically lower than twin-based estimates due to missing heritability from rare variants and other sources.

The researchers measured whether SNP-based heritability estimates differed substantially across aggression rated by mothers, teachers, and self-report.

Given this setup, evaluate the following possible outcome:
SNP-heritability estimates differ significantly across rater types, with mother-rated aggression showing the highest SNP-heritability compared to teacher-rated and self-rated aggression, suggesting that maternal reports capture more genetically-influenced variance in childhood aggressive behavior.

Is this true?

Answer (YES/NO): NO